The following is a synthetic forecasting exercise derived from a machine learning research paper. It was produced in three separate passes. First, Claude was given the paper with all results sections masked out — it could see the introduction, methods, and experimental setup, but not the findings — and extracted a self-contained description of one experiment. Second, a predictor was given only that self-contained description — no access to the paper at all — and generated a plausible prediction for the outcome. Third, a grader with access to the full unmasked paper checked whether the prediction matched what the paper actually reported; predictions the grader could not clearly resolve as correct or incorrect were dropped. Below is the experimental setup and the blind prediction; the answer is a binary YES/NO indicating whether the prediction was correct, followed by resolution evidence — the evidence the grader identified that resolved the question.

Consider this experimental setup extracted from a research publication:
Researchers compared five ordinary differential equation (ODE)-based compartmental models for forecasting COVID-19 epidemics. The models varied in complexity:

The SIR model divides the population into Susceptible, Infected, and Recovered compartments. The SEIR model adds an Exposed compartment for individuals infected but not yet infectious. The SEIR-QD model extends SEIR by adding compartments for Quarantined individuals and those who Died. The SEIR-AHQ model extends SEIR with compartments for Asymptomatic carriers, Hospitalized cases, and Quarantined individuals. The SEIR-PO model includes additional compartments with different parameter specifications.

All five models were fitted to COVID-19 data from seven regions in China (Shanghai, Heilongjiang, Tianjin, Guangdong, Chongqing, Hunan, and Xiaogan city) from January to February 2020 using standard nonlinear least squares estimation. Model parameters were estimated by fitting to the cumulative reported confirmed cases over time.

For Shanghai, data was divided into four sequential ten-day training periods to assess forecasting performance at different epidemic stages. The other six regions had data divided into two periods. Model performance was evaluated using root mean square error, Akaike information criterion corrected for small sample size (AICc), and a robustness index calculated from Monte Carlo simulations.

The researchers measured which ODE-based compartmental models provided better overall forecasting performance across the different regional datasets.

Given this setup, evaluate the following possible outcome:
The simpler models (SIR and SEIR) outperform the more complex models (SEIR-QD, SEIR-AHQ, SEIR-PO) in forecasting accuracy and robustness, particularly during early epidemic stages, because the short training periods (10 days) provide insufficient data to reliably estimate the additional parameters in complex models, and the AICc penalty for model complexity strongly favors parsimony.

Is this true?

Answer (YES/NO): NO